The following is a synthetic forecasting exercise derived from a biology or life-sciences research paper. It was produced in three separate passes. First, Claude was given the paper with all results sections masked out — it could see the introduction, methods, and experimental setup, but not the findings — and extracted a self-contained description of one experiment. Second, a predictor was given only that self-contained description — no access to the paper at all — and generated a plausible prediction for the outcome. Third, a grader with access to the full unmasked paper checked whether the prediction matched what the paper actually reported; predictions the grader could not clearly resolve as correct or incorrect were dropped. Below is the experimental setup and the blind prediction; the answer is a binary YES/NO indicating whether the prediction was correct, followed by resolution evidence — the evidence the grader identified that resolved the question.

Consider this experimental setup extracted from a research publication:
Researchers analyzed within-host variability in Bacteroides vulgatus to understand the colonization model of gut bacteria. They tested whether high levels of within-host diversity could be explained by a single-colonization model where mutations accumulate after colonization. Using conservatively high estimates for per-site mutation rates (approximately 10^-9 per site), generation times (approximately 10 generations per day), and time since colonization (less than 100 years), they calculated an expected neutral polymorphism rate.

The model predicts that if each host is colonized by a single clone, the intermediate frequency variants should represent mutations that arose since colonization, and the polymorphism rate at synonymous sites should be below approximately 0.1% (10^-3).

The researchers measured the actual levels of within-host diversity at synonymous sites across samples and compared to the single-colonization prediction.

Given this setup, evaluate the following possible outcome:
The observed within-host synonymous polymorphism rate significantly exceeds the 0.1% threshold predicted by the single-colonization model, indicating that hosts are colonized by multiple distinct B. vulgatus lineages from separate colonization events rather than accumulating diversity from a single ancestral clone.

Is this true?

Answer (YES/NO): YES